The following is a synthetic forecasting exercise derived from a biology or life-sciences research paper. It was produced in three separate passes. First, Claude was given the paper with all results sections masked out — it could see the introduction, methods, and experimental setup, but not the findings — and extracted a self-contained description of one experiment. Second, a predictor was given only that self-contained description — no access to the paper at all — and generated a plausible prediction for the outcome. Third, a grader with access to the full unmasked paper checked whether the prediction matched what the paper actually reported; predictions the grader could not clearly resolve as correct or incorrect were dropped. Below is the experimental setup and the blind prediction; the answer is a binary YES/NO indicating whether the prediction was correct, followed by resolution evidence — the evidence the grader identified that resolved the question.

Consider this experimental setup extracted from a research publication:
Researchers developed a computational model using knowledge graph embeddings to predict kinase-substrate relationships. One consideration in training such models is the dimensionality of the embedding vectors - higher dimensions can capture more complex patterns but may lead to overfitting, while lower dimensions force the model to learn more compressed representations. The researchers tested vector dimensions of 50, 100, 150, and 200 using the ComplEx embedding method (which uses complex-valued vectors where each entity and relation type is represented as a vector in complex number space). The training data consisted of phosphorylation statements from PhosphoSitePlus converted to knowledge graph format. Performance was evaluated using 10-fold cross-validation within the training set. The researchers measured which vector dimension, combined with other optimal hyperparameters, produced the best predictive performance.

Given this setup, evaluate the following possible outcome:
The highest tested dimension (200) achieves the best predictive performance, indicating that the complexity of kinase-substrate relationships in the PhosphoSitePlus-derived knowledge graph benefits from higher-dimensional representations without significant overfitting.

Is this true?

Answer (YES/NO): NO